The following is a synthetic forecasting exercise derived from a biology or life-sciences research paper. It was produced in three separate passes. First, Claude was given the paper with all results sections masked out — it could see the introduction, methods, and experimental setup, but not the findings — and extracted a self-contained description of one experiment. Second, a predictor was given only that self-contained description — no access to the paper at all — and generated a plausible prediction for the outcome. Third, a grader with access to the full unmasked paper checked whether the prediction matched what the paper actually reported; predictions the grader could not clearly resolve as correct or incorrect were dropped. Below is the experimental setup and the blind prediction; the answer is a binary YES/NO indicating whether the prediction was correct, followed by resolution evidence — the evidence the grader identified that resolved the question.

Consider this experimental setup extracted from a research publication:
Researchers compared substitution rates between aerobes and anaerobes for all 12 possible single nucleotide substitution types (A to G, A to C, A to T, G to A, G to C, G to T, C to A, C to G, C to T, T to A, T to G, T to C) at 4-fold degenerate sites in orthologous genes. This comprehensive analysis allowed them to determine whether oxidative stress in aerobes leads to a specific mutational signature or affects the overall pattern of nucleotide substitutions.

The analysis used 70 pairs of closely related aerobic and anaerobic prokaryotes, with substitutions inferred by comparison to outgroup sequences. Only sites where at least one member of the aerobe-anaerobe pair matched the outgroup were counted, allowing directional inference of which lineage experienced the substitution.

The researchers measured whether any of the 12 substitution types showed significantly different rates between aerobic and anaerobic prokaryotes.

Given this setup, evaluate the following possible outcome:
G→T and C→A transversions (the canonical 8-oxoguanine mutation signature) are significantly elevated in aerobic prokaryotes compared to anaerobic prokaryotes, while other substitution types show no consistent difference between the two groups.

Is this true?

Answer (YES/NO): NO